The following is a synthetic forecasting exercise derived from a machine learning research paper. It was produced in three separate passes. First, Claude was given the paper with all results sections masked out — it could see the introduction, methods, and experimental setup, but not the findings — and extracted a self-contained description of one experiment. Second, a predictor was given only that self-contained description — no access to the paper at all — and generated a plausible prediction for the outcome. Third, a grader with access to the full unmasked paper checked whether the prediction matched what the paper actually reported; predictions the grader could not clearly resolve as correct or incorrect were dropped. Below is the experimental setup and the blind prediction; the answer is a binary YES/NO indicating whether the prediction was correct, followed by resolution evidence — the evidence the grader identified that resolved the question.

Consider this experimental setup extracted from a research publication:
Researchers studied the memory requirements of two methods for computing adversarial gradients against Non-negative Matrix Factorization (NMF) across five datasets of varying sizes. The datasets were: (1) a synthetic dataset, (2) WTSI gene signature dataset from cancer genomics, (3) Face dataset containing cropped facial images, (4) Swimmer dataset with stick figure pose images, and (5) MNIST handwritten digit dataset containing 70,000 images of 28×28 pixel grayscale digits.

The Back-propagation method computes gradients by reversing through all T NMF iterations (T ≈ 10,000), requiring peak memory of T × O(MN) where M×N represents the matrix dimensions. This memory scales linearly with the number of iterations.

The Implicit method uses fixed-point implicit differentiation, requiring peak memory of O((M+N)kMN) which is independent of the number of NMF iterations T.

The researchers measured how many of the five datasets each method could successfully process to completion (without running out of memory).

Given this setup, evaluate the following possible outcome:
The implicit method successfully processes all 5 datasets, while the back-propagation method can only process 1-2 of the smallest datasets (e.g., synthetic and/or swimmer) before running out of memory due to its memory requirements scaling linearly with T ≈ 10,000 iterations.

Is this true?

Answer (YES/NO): NO